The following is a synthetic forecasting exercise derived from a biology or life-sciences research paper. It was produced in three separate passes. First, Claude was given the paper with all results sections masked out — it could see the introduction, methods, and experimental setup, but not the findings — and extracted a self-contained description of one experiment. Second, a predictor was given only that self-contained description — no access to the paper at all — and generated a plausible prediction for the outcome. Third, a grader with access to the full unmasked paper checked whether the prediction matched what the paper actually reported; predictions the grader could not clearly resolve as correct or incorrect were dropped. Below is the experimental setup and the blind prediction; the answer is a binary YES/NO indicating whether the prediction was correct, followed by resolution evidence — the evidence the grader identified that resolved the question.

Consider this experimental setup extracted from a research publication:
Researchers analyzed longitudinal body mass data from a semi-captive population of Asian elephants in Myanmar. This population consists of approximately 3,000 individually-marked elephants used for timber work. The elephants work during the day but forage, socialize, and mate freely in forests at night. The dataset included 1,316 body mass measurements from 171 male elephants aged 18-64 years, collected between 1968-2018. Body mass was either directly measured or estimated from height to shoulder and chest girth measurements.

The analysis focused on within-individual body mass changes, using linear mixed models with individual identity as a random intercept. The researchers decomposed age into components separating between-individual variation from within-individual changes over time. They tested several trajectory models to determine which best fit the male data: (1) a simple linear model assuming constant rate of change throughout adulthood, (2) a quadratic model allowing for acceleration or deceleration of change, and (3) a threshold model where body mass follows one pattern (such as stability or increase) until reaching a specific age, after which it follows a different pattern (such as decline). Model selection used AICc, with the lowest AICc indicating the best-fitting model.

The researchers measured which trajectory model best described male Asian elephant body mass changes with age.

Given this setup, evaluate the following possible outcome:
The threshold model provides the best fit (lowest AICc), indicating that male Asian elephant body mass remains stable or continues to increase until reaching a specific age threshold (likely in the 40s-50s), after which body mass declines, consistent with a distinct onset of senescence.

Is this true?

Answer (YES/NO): YES